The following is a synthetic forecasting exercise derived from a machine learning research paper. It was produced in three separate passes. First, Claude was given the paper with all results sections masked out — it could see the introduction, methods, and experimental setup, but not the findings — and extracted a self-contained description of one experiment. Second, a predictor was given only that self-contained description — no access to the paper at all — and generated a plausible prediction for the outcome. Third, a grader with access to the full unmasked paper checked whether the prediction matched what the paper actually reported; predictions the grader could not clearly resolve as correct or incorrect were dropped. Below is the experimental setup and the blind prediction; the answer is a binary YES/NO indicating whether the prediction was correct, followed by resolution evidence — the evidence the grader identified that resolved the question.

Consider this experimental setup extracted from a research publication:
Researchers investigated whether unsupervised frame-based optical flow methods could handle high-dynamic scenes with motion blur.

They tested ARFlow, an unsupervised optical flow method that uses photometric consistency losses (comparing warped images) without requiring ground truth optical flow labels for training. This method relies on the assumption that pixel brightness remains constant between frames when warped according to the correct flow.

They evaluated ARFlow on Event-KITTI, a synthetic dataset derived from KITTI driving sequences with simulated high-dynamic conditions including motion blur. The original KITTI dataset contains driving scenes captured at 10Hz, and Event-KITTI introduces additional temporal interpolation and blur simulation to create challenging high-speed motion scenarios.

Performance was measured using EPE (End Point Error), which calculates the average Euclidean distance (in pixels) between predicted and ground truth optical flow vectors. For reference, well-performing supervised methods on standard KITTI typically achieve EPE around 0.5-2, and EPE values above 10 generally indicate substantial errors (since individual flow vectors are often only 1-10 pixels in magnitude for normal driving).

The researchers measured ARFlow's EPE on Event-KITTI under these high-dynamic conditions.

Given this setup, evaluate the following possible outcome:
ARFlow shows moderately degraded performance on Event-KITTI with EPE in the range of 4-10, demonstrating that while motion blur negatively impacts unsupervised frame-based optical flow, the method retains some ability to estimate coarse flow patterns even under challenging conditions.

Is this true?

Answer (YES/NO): NO